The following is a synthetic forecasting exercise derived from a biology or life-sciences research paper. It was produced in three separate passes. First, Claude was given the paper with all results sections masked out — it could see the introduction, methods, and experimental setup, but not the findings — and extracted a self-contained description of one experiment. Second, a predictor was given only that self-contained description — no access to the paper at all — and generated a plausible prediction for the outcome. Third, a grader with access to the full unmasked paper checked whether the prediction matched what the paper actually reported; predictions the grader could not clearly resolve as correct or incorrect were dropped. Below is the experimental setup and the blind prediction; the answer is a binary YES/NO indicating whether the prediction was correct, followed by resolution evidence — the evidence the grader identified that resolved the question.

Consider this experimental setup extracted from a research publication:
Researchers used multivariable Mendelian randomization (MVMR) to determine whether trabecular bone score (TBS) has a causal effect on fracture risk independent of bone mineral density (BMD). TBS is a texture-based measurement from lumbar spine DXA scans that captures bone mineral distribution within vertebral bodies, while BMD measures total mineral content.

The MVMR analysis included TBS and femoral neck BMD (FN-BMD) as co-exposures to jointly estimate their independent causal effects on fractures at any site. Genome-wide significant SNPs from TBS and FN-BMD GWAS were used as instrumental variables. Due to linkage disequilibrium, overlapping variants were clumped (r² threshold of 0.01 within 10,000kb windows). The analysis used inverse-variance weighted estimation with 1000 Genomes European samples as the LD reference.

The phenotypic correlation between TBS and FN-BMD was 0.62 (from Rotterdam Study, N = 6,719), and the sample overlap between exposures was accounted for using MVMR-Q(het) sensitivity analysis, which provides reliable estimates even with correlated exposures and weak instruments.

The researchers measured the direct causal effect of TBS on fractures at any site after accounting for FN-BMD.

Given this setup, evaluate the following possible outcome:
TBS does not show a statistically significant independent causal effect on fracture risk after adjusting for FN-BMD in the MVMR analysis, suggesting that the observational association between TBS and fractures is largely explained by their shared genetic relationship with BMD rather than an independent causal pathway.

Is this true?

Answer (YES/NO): NO